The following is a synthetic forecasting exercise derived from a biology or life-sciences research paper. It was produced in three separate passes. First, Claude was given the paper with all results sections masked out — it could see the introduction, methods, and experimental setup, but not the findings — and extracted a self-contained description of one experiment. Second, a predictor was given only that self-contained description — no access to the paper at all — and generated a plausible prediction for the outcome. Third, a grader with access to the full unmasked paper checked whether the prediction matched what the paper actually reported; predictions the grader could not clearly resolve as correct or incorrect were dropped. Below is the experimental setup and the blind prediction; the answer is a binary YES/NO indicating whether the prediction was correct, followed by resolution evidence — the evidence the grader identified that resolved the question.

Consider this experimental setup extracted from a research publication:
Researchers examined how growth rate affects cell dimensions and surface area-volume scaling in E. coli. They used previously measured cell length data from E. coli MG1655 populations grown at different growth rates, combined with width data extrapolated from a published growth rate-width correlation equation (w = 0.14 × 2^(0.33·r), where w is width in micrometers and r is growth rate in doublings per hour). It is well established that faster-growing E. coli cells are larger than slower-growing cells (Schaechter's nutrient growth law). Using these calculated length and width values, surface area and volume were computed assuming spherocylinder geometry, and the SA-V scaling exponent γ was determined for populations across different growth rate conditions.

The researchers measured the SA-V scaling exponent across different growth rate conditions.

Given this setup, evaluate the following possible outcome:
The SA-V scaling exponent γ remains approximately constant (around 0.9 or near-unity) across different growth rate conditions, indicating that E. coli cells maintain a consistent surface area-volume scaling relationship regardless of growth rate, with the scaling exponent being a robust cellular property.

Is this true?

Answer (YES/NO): NO